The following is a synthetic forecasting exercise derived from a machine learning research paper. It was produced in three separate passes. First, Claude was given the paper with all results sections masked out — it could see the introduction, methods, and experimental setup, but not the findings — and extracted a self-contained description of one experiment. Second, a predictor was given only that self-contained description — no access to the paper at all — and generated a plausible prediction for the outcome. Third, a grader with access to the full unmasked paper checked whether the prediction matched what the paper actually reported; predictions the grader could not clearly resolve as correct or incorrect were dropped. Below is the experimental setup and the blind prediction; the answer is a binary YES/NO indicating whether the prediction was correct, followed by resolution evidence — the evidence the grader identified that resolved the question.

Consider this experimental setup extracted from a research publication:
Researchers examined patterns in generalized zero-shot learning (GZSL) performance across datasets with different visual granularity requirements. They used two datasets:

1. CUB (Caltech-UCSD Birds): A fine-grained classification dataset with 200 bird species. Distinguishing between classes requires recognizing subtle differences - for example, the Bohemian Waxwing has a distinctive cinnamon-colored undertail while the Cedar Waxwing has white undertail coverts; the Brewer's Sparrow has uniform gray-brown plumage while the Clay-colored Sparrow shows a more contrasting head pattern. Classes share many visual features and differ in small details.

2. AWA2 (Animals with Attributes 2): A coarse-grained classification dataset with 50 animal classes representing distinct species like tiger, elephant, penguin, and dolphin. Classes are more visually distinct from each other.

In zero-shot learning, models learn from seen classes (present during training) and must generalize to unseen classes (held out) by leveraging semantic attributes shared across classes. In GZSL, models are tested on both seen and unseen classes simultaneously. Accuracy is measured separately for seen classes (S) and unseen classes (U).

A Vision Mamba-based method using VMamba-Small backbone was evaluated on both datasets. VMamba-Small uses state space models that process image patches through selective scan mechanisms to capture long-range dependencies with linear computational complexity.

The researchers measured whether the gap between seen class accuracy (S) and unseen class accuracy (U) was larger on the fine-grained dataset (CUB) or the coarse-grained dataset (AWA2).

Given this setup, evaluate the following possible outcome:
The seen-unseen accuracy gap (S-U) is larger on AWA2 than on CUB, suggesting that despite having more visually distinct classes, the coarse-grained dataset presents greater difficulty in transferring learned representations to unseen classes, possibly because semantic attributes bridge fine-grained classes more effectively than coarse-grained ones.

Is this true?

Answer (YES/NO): YES